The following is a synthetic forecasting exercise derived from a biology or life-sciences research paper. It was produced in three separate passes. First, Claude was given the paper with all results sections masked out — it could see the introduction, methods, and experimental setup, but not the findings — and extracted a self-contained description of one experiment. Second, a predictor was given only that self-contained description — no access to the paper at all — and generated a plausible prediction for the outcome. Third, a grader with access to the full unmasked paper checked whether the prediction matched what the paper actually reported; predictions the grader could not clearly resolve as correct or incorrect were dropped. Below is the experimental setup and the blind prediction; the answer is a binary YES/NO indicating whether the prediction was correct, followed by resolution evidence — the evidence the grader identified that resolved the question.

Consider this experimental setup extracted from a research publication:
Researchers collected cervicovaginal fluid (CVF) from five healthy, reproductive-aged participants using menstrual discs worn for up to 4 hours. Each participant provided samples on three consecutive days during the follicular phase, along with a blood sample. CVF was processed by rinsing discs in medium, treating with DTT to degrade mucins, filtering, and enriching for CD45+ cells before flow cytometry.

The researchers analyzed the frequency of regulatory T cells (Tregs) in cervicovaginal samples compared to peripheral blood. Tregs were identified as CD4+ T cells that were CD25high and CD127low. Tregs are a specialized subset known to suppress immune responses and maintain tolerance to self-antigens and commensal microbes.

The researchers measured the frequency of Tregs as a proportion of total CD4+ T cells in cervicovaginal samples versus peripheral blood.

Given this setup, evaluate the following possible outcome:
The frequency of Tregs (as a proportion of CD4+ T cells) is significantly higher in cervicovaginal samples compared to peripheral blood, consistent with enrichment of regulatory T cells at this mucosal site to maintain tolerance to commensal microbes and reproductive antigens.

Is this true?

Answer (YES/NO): YES